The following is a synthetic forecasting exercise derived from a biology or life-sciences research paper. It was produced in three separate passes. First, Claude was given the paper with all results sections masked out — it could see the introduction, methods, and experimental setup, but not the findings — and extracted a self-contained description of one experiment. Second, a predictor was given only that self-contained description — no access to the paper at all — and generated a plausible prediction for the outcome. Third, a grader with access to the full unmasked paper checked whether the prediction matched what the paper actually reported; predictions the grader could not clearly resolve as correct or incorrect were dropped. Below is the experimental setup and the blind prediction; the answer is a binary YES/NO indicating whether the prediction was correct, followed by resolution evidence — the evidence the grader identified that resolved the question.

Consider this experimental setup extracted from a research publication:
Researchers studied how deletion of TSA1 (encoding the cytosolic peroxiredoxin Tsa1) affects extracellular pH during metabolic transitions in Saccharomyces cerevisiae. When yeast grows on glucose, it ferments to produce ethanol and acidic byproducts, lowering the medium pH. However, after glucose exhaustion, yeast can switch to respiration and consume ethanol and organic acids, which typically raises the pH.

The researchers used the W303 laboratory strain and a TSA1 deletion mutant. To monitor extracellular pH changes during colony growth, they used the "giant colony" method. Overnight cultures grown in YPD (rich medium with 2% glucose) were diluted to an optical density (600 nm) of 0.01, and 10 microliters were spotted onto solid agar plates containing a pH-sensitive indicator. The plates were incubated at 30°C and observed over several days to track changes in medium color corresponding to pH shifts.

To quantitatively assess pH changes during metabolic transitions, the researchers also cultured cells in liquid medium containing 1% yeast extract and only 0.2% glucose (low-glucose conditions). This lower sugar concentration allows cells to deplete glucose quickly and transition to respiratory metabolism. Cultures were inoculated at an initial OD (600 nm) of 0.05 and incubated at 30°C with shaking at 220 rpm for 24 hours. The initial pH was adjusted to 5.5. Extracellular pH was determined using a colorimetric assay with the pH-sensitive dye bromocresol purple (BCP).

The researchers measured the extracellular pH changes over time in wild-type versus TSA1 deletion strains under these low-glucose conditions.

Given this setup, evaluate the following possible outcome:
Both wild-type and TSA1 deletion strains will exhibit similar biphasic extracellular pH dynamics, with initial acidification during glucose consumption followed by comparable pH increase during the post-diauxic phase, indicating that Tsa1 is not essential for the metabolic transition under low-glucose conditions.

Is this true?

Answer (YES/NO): NO